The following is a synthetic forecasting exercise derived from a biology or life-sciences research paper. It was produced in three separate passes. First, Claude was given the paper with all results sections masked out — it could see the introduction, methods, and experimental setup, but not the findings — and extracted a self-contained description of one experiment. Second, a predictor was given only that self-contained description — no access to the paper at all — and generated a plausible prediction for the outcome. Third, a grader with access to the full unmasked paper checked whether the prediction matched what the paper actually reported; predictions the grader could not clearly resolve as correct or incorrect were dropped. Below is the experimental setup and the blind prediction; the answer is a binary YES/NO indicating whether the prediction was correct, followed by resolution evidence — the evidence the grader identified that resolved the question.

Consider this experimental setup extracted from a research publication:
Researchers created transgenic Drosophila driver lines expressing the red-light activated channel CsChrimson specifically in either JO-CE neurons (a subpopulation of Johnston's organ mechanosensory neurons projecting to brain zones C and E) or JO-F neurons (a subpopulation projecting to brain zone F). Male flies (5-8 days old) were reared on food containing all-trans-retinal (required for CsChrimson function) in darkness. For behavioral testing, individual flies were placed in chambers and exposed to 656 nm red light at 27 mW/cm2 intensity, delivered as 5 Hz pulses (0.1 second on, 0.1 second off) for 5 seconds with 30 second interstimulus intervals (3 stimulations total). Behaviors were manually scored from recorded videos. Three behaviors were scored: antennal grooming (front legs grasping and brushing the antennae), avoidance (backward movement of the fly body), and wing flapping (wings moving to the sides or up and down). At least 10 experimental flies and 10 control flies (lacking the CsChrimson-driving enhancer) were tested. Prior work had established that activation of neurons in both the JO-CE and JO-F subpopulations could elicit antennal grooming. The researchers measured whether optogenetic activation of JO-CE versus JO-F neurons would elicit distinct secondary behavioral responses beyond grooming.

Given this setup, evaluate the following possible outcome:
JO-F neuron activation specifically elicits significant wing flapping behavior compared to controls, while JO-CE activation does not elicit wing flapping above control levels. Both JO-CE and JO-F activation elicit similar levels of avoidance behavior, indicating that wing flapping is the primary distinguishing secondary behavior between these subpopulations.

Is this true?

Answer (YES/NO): NO